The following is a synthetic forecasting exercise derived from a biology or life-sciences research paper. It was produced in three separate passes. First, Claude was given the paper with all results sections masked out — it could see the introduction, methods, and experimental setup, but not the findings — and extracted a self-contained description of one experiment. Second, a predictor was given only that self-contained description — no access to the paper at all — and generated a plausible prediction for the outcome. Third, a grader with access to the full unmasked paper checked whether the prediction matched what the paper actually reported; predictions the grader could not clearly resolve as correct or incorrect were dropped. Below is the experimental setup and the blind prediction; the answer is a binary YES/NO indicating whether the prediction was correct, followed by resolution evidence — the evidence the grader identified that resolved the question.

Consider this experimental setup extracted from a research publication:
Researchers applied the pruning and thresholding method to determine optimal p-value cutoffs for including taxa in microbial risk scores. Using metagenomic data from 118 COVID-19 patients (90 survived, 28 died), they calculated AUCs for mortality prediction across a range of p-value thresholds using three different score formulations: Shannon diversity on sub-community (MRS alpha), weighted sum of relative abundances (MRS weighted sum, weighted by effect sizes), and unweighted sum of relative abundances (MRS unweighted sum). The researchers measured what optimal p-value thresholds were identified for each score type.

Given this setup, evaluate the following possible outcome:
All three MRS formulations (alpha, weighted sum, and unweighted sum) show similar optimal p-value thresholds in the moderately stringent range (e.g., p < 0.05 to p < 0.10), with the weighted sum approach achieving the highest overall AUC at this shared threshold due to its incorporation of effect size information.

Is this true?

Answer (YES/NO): NO